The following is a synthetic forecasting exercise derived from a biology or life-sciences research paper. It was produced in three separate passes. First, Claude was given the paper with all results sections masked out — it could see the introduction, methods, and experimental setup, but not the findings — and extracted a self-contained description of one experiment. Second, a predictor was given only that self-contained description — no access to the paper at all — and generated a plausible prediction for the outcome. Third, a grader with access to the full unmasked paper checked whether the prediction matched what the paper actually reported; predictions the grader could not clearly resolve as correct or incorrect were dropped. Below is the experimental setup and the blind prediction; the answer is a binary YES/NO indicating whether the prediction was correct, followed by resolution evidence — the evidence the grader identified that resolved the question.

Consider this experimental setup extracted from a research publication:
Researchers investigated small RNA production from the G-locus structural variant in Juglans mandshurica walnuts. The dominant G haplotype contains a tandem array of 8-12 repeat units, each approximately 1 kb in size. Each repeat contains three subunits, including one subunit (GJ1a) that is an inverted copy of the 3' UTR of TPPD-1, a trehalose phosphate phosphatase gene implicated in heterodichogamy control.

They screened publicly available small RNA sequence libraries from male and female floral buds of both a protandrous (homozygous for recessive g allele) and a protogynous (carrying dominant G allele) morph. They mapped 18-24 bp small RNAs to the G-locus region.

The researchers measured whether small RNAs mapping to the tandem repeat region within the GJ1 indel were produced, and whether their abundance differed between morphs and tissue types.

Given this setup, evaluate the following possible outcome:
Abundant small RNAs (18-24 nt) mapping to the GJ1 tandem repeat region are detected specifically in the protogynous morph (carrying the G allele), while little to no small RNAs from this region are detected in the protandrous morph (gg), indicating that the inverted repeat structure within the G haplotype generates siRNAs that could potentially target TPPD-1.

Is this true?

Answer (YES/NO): YES